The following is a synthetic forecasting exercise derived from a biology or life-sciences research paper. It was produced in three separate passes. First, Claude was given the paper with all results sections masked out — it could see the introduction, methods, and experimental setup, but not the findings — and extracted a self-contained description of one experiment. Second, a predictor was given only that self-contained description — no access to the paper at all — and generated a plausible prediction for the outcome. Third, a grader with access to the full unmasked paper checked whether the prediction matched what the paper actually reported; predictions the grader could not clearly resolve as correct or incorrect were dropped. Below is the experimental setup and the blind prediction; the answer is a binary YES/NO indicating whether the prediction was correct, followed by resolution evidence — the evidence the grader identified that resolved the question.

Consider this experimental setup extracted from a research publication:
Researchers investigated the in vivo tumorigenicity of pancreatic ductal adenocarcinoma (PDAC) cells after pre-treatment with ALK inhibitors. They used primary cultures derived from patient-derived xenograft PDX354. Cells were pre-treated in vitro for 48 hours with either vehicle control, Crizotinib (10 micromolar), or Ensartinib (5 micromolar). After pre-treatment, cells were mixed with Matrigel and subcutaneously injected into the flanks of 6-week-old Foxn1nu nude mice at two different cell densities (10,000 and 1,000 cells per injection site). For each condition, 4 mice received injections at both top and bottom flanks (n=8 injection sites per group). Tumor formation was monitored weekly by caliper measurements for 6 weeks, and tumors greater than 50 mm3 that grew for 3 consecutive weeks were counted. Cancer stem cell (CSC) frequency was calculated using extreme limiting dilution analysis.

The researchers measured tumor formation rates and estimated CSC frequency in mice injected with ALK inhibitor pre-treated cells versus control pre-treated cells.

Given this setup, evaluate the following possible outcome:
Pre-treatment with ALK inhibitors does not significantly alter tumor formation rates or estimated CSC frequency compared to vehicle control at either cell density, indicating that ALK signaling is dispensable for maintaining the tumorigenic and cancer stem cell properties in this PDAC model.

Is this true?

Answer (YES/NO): NO